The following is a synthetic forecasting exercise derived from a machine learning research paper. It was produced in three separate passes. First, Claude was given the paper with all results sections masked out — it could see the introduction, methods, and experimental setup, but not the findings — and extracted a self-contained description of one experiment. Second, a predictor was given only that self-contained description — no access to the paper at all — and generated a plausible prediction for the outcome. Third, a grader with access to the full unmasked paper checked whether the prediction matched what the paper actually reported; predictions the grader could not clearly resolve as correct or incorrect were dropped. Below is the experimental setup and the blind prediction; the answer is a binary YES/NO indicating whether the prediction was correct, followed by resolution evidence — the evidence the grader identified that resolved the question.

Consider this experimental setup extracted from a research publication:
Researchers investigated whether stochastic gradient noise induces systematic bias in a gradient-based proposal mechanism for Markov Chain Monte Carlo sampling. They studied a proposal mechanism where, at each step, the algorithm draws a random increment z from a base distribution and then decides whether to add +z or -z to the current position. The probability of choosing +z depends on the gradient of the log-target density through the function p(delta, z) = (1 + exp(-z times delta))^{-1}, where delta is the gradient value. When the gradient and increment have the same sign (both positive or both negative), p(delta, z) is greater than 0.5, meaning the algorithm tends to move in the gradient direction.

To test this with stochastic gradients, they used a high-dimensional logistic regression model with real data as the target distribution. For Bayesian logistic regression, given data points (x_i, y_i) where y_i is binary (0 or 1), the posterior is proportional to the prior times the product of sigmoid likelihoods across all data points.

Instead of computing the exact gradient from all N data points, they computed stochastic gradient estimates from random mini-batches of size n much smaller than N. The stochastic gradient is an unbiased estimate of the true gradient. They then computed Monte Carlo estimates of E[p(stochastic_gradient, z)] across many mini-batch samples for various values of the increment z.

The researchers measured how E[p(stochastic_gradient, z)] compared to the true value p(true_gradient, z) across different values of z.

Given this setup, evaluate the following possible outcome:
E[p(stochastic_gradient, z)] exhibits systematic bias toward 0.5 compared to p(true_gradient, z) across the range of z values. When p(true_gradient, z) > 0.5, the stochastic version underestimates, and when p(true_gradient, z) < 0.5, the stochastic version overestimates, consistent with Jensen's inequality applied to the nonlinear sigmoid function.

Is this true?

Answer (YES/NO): YES